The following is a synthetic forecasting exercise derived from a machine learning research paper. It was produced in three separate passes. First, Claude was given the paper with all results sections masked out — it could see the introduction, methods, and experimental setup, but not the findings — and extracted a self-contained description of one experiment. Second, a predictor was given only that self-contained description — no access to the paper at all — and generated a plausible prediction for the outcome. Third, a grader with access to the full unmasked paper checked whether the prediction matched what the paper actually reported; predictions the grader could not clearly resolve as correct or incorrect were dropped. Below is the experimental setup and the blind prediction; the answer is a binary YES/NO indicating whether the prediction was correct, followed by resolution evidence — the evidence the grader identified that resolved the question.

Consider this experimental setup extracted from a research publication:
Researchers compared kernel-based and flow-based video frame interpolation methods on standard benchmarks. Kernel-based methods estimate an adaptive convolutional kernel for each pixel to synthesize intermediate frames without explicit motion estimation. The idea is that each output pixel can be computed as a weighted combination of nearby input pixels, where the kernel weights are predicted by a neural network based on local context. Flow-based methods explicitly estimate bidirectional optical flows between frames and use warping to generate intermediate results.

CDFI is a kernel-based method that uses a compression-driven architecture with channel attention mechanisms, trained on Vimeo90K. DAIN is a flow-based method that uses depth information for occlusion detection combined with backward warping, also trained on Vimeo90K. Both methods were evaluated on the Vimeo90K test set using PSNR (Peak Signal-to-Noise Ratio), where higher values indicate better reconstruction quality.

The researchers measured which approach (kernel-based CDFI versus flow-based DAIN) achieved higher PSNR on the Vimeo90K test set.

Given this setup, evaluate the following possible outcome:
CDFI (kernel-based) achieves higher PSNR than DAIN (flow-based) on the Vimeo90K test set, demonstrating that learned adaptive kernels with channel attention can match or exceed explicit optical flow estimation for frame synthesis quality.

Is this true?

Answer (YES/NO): YES